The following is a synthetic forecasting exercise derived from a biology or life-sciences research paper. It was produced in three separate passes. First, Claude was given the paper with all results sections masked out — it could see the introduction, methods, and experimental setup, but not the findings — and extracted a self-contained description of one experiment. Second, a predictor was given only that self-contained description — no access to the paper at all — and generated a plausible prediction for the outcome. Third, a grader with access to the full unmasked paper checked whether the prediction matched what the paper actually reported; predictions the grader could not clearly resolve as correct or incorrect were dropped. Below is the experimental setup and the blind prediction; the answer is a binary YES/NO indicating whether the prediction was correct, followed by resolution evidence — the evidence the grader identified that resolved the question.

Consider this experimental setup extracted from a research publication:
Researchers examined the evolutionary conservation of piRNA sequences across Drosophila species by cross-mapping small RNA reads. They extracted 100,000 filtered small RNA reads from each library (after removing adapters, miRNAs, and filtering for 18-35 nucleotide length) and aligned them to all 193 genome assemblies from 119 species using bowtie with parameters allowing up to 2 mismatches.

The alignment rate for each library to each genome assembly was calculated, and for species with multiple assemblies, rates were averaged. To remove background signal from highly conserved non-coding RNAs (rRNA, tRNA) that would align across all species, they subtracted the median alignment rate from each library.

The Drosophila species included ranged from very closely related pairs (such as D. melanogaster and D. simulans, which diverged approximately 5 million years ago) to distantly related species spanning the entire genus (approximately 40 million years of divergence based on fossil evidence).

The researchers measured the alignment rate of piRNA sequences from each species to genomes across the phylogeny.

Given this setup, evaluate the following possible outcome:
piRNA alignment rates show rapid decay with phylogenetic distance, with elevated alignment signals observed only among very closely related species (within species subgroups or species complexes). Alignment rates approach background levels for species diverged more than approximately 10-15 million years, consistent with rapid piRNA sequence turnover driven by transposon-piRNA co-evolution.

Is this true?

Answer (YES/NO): YES